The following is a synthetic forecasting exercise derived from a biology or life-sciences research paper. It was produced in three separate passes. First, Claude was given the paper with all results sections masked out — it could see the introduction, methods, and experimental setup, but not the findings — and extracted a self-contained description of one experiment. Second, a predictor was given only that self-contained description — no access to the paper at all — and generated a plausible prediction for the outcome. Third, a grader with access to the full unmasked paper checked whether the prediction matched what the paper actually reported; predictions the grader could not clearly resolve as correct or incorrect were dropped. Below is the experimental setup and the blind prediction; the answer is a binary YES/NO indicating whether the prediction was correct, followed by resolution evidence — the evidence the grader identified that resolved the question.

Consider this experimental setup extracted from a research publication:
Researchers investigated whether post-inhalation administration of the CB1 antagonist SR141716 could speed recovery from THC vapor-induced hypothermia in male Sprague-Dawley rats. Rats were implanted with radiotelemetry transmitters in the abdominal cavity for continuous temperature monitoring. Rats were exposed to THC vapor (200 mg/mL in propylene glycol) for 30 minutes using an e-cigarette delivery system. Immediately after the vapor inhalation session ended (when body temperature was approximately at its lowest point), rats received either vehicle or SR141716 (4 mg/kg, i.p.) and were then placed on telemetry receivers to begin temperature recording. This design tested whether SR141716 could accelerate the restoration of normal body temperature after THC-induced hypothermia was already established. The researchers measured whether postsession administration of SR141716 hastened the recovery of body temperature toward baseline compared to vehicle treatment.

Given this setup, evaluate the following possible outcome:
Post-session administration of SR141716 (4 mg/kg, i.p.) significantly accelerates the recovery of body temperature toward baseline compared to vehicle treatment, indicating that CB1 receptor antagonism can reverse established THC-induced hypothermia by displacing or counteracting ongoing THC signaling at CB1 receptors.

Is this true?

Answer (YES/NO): YES